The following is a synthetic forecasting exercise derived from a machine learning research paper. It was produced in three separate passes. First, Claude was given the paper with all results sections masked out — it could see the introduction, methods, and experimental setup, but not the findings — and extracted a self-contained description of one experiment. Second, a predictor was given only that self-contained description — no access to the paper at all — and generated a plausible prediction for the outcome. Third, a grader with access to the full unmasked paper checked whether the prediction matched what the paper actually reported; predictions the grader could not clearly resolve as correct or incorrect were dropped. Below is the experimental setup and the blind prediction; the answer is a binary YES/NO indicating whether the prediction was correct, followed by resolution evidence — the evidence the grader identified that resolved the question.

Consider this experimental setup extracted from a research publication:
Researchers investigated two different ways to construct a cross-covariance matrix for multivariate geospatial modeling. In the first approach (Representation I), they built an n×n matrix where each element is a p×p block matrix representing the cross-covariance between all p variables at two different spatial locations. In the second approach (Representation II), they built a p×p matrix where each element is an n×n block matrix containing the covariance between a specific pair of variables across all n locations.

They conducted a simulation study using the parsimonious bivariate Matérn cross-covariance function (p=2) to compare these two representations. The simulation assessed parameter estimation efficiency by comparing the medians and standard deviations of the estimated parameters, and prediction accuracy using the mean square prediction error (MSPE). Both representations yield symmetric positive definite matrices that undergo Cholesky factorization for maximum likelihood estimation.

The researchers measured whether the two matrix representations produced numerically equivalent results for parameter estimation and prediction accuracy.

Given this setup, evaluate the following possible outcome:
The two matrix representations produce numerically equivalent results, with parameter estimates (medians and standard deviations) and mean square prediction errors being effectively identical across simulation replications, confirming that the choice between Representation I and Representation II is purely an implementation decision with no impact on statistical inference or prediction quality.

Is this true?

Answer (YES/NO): YES